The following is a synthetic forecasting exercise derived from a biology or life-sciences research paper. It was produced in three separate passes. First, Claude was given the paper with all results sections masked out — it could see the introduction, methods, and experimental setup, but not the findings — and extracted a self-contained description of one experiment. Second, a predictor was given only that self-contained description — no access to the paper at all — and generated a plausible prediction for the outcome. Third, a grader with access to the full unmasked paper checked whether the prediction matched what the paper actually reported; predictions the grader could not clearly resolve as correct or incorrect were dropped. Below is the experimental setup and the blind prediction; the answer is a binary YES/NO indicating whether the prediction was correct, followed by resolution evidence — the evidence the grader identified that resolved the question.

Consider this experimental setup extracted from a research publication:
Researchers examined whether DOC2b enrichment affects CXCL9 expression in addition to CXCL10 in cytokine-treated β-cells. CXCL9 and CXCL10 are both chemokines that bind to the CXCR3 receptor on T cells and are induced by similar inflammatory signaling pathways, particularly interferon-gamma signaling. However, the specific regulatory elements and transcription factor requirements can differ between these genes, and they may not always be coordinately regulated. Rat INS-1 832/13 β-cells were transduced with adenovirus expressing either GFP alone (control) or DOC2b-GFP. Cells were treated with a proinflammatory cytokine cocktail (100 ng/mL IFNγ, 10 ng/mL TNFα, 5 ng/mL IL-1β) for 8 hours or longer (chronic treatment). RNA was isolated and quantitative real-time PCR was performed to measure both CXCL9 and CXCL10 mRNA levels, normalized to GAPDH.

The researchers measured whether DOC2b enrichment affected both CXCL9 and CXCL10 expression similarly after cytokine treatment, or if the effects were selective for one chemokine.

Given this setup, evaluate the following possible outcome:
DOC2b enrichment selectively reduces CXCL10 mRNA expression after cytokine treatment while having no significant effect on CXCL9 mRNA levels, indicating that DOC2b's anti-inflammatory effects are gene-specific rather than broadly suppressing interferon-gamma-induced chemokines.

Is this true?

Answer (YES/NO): NO